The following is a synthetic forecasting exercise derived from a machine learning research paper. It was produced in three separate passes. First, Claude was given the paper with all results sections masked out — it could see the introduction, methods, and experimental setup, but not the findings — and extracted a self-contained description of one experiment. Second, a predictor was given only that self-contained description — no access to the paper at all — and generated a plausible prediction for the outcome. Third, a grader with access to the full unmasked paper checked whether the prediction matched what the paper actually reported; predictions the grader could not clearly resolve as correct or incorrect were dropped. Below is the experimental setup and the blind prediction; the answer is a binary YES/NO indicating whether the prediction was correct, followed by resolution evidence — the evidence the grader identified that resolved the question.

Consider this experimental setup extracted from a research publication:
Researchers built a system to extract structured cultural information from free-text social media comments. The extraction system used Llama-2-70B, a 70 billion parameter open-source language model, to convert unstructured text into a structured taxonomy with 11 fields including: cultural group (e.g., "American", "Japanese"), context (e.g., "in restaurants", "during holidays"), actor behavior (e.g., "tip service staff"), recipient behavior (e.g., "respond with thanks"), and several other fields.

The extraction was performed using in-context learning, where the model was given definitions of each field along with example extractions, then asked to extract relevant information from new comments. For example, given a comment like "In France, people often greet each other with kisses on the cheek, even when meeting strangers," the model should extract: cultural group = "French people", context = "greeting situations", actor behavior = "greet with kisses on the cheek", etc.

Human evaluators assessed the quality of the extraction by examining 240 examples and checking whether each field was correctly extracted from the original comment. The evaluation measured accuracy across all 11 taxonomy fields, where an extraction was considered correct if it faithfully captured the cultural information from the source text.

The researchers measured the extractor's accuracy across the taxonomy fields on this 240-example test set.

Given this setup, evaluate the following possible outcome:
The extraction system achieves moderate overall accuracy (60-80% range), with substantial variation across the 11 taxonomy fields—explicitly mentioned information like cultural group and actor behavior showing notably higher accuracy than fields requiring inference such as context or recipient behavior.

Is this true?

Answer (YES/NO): NO